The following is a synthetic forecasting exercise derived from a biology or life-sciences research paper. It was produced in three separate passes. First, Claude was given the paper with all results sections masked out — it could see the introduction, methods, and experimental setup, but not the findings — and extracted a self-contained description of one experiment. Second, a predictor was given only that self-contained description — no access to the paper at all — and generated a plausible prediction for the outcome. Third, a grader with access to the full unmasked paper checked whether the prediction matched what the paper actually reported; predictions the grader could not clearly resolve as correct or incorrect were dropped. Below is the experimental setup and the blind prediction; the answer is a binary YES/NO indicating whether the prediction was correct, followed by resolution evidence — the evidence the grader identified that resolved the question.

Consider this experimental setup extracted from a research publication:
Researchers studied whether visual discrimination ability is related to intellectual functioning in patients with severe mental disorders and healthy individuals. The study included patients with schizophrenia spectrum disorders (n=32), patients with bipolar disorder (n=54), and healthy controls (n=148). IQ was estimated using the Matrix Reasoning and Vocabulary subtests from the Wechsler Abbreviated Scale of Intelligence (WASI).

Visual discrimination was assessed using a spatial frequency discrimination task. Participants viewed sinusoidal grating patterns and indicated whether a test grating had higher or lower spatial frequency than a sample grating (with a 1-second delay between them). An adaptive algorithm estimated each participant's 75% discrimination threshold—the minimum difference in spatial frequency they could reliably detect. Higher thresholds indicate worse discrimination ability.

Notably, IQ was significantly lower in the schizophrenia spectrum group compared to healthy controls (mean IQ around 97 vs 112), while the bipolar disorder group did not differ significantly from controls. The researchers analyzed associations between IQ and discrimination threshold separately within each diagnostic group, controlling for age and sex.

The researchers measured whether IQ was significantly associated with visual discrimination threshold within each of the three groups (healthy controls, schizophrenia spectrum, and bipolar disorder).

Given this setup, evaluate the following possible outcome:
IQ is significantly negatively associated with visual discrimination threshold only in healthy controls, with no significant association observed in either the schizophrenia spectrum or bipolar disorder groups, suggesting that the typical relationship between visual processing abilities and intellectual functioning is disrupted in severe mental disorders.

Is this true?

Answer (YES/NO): NO